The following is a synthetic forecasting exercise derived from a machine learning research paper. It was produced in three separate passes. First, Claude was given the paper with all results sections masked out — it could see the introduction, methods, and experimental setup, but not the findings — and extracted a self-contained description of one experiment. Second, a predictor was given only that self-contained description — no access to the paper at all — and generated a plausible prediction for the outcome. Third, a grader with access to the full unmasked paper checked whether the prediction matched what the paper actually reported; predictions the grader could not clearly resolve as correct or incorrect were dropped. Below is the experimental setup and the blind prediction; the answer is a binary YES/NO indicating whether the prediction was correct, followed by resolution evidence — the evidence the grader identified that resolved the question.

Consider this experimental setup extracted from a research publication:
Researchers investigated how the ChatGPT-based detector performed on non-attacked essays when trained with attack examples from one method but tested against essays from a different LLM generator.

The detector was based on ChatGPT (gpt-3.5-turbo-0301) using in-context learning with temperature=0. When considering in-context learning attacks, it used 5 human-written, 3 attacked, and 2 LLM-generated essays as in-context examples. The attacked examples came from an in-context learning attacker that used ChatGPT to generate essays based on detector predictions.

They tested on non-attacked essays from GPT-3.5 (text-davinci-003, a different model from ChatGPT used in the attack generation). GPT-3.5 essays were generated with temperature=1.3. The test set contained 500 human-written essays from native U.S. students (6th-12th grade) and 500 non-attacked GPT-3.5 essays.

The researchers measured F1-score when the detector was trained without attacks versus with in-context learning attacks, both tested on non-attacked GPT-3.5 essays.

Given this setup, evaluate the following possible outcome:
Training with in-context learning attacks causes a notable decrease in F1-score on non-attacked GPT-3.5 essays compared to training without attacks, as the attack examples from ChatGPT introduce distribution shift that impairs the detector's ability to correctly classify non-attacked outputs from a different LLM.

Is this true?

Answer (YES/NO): NO